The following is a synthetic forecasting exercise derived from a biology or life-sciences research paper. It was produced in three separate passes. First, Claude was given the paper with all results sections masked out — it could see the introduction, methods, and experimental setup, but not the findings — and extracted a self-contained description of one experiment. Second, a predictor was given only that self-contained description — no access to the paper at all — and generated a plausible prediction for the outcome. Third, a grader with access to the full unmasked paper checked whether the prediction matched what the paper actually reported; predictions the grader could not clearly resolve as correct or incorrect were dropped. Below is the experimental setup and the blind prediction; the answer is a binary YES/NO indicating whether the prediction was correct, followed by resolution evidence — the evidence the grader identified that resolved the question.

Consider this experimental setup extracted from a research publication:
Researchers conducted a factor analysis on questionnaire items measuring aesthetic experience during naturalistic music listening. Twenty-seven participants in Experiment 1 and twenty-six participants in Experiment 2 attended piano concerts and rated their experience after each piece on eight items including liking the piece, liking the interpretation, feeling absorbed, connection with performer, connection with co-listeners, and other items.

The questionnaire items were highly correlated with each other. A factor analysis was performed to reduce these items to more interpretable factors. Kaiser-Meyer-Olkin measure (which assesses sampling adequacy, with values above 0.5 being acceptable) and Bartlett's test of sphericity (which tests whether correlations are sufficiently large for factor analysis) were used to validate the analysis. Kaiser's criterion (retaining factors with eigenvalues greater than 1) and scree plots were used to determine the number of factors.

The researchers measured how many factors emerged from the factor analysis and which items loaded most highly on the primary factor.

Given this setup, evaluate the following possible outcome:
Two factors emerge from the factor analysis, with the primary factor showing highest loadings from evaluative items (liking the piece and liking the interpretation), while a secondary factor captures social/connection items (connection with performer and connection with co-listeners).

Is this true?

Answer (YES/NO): NO